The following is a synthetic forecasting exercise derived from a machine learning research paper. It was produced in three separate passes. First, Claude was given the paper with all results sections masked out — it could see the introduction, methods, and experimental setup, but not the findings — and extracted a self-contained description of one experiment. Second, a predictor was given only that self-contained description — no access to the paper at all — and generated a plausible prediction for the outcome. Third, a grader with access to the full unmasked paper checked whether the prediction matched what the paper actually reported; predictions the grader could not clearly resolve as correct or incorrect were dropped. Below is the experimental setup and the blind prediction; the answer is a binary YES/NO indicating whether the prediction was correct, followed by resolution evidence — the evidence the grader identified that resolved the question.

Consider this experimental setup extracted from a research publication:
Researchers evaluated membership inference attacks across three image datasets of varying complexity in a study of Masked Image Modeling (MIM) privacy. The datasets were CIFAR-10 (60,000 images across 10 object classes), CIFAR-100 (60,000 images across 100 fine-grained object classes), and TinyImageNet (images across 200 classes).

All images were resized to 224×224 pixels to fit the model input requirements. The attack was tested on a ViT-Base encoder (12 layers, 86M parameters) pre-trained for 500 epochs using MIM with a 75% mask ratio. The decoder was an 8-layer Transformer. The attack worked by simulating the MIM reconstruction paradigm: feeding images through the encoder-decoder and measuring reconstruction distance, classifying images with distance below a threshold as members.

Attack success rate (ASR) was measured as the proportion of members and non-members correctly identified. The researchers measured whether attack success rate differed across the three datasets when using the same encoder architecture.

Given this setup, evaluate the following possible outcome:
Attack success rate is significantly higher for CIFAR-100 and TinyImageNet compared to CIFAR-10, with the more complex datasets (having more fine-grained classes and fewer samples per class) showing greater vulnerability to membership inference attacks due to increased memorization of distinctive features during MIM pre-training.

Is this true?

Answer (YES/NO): NO